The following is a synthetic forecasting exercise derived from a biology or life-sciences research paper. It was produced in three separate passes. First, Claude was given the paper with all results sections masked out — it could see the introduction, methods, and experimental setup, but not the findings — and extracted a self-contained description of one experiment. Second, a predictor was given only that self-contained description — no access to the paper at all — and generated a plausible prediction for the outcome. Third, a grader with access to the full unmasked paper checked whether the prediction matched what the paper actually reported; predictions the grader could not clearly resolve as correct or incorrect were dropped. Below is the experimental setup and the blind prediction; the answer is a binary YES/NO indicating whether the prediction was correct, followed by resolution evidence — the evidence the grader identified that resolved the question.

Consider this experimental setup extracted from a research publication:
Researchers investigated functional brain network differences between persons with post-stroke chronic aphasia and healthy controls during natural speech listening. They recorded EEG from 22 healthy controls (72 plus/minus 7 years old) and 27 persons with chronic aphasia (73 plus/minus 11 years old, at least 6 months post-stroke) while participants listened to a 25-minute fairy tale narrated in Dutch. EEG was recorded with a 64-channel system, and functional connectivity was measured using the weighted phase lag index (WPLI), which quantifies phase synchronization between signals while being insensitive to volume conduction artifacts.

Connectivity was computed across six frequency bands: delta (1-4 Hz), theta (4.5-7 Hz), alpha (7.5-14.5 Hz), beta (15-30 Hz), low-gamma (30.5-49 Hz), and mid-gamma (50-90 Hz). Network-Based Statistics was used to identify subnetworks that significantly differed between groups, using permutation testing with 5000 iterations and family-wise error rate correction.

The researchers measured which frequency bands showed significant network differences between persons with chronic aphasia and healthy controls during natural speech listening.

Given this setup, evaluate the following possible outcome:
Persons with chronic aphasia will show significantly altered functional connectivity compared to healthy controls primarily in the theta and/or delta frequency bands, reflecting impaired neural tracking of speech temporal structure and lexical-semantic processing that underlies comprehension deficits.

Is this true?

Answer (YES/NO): NO